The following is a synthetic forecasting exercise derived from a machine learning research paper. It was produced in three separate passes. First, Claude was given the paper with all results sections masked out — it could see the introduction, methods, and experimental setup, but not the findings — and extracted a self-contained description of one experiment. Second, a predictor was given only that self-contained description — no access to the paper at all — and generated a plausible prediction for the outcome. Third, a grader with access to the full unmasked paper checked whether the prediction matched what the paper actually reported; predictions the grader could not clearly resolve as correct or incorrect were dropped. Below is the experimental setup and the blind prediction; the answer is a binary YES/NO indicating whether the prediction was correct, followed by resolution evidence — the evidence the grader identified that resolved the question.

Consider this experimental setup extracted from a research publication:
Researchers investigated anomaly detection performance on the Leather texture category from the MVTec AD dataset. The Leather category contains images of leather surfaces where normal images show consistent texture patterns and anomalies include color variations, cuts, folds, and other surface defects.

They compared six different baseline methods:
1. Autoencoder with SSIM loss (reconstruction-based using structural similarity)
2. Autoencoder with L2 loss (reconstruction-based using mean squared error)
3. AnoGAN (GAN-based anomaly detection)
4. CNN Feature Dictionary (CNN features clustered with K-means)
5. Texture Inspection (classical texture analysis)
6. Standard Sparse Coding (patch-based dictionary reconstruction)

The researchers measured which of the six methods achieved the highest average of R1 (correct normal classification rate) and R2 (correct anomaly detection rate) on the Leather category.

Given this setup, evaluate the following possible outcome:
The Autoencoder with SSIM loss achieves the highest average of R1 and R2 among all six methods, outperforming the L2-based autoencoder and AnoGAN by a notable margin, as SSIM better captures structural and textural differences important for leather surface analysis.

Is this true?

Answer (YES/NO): NO